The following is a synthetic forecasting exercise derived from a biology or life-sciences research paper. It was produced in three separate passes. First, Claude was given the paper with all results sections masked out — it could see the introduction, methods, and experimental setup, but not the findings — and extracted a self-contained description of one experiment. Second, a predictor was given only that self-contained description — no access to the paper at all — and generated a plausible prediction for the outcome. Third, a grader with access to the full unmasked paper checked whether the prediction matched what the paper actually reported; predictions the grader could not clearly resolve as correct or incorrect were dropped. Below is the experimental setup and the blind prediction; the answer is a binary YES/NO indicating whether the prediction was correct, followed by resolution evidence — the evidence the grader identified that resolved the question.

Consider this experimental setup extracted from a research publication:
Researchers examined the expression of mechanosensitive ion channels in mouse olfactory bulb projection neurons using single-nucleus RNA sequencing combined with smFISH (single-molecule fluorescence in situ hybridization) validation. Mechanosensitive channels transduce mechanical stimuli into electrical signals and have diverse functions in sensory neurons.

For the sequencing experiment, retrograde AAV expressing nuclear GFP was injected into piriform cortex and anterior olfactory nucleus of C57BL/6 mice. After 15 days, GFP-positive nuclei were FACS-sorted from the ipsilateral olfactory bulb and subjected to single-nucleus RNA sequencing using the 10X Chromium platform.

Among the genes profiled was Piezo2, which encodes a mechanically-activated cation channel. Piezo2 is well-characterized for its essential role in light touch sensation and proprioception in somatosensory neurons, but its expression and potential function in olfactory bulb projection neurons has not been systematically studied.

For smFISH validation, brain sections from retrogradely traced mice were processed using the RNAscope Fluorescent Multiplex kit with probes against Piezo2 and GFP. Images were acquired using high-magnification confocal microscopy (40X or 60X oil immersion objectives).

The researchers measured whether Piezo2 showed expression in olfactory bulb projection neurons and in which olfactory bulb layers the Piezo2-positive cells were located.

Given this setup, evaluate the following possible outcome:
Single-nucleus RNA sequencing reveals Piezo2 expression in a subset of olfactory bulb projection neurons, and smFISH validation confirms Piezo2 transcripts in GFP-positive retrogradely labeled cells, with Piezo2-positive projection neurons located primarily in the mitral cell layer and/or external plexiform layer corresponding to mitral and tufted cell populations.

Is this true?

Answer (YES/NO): NO